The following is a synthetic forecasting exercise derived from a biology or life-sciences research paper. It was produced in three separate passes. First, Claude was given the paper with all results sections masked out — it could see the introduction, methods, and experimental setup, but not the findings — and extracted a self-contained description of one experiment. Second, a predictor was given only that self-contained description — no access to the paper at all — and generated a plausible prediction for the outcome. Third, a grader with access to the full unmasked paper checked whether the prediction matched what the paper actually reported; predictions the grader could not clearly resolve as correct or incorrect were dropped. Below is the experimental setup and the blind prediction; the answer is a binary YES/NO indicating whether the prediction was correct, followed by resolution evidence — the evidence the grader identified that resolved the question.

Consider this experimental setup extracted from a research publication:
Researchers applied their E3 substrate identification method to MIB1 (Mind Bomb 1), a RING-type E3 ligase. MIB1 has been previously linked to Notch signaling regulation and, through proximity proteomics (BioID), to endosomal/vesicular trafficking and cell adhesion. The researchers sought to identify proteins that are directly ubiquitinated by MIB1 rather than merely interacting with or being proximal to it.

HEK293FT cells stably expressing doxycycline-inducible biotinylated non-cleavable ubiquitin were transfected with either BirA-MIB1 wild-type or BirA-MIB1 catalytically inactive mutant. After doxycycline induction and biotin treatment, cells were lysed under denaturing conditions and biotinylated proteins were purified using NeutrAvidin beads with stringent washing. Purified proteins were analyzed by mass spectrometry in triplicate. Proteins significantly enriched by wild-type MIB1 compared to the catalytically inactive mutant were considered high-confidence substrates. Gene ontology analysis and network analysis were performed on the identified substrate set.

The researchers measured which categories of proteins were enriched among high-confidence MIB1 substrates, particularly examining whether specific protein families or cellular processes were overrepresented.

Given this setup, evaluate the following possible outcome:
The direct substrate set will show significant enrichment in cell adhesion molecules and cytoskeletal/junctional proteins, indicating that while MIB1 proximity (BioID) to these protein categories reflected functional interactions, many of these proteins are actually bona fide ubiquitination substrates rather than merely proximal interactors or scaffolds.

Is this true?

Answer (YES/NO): NO